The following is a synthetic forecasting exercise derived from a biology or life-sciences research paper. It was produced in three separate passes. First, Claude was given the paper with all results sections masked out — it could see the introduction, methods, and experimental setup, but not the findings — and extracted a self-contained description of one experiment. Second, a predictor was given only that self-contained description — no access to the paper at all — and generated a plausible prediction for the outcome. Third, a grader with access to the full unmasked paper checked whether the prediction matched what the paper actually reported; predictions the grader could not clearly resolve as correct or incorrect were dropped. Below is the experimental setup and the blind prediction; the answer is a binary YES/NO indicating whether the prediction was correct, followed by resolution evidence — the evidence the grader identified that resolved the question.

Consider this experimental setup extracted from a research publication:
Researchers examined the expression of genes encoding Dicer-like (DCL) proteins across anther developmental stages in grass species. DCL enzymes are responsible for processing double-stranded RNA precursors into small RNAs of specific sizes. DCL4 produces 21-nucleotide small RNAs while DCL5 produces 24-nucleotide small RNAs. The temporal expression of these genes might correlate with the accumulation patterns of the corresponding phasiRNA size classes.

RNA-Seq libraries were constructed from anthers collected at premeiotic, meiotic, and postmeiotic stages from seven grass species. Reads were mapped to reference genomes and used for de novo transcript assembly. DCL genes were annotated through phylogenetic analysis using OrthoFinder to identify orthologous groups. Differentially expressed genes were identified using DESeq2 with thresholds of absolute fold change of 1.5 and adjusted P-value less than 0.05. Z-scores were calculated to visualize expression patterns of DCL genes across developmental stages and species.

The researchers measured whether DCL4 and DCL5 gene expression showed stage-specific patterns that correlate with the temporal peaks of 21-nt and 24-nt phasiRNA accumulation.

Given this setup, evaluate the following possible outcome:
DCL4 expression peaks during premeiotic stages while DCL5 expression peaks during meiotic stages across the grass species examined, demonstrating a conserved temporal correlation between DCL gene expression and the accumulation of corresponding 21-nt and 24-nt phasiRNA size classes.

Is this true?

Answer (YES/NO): NO